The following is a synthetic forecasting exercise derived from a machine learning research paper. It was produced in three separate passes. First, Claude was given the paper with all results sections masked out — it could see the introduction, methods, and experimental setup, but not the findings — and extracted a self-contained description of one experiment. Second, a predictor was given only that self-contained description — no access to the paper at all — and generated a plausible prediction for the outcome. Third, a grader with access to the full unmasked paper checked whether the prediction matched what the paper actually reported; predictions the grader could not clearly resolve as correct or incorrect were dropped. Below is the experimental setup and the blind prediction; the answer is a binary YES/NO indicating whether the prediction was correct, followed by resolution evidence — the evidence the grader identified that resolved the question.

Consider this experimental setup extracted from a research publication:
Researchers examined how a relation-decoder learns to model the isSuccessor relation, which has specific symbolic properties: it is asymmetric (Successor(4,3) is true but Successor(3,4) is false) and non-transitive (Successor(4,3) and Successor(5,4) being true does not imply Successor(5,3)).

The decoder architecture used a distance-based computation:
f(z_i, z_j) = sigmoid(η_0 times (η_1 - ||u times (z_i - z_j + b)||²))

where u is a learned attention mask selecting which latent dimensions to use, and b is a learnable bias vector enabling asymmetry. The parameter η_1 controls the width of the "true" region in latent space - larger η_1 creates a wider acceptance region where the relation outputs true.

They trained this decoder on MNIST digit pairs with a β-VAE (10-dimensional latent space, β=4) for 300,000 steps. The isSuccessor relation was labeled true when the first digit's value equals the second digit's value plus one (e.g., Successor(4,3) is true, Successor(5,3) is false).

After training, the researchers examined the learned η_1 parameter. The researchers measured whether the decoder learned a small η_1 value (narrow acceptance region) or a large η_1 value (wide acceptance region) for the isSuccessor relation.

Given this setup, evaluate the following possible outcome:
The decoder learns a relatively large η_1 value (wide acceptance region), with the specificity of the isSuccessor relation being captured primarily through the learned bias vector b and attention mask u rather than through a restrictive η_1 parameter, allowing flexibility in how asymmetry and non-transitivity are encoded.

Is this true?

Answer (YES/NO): NO